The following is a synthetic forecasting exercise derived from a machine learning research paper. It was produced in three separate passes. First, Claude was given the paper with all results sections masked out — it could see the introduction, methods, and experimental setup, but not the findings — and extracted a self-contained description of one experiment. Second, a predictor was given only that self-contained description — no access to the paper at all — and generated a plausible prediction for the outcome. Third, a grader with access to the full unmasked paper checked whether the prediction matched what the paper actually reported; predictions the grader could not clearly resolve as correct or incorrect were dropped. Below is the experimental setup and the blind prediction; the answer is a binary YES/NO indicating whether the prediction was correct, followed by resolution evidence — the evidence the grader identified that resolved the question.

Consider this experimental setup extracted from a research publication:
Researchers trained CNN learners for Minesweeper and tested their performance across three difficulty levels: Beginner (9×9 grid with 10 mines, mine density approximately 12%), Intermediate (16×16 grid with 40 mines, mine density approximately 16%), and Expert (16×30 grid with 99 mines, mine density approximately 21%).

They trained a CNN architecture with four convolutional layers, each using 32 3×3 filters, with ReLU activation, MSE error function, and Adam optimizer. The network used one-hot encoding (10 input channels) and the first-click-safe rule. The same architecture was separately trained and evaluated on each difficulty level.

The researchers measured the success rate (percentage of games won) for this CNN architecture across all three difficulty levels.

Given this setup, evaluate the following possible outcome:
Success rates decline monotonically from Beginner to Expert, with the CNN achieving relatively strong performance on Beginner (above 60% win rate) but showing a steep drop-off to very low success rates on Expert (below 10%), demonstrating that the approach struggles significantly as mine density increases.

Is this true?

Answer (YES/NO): NO